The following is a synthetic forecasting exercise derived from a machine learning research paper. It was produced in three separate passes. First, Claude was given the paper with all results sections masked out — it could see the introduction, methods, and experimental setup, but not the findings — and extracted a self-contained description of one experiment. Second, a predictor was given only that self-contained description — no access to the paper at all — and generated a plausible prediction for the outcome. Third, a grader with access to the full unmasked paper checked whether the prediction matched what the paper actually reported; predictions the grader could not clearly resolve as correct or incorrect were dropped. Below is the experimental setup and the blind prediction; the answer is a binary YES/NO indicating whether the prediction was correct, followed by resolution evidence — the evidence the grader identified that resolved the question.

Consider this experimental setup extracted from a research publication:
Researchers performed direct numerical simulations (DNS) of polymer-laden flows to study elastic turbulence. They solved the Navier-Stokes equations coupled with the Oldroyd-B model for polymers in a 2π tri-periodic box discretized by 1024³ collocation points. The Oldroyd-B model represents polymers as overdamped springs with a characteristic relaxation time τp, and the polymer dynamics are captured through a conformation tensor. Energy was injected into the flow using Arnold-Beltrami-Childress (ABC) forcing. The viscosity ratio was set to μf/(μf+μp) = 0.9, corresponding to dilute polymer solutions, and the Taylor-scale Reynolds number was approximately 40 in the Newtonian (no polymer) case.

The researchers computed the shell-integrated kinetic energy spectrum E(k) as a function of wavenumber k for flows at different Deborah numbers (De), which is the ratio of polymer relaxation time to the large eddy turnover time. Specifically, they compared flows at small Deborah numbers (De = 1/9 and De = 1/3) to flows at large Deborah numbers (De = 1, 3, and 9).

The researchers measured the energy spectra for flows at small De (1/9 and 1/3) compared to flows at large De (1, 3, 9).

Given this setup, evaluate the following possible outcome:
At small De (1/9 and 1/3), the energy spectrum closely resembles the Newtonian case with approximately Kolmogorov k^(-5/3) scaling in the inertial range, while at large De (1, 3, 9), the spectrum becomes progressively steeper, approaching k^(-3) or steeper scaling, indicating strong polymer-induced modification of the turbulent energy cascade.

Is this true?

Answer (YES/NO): NO